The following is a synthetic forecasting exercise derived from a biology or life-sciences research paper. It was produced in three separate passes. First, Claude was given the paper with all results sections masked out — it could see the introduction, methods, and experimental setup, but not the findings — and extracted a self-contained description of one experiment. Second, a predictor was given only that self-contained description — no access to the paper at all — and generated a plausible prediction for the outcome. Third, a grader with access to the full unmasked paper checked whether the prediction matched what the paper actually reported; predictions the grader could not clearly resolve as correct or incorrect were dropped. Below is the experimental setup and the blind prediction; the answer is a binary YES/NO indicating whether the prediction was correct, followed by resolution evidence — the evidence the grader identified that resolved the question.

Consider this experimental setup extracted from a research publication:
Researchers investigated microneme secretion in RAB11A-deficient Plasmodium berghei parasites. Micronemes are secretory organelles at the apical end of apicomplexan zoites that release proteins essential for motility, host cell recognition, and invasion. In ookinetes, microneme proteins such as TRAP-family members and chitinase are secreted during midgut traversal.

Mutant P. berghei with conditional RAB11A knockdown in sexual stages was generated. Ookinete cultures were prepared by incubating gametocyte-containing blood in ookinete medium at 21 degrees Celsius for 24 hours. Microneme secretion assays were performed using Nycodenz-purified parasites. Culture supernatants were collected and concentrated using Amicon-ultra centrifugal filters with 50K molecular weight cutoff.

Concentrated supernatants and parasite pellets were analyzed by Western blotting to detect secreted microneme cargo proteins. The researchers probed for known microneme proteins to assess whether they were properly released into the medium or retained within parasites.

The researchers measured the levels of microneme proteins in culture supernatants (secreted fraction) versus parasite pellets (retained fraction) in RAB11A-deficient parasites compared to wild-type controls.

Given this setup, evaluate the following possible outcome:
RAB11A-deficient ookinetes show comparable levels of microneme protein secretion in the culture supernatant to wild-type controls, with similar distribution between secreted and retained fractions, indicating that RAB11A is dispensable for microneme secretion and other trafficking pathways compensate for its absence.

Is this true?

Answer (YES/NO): NO